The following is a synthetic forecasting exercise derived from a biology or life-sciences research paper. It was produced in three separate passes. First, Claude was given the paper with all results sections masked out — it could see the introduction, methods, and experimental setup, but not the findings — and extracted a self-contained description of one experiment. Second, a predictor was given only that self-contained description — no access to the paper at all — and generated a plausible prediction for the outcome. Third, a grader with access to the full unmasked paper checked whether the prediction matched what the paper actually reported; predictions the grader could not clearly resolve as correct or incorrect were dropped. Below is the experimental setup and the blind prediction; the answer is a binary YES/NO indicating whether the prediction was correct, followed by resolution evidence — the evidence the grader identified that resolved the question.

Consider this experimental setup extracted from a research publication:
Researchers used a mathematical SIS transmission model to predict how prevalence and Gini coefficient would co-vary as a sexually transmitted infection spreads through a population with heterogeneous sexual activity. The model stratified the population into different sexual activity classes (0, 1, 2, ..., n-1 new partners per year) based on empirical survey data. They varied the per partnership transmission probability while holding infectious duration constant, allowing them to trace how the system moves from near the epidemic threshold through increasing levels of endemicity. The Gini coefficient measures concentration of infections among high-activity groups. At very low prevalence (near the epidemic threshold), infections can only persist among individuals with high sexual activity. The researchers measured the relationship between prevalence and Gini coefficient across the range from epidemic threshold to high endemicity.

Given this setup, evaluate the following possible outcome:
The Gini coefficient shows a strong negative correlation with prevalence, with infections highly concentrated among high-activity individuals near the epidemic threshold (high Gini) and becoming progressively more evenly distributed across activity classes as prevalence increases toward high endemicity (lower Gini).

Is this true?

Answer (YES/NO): NO